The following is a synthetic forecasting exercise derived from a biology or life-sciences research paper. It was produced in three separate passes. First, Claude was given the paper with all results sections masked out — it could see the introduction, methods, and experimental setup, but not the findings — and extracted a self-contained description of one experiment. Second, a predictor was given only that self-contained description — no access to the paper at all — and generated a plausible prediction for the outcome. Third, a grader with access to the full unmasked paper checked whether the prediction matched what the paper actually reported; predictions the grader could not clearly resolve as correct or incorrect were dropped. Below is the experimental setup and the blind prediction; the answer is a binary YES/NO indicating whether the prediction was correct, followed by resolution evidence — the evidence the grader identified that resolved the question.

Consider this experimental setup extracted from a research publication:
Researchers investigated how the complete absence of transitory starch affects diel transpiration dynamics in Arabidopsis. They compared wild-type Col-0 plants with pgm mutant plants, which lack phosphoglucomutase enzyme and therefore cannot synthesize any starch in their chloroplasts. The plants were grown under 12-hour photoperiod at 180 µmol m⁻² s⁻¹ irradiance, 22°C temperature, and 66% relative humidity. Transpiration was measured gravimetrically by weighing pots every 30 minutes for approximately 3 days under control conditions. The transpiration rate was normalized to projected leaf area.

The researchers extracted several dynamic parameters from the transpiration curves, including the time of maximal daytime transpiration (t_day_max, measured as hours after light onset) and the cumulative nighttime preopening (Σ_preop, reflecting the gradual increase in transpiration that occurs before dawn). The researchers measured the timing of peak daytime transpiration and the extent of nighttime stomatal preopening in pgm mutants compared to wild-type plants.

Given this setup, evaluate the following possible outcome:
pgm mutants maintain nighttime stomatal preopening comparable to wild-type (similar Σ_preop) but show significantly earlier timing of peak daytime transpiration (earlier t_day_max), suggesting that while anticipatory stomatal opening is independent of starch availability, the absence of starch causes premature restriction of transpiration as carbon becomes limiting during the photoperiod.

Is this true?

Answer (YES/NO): NO